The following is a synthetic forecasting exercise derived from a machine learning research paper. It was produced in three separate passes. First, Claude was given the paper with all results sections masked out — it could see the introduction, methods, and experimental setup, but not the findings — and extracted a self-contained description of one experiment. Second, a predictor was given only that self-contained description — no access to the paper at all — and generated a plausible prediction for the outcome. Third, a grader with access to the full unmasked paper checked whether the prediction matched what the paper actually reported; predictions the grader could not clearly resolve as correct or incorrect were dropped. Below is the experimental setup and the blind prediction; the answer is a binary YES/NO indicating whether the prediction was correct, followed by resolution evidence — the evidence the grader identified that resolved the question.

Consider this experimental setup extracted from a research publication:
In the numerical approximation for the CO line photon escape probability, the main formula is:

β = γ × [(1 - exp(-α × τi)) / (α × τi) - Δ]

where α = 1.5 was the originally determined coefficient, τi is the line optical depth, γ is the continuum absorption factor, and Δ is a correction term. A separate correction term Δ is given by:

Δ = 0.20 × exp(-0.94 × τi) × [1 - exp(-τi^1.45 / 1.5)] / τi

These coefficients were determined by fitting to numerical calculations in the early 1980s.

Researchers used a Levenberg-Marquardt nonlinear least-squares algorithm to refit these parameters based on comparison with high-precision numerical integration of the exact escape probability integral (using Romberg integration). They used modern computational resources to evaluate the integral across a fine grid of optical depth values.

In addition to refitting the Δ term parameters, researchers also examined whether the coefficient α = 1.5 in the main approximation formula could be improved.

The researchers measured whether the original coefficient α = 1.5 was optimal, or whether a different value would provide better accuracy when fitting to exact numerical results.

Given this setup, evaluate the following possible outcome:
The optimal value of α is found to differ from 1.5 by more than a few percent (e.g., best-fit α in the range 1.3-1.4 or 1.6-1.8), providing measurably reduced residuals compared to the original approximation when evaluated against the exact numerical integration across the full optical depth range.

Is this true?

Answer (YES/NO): NO